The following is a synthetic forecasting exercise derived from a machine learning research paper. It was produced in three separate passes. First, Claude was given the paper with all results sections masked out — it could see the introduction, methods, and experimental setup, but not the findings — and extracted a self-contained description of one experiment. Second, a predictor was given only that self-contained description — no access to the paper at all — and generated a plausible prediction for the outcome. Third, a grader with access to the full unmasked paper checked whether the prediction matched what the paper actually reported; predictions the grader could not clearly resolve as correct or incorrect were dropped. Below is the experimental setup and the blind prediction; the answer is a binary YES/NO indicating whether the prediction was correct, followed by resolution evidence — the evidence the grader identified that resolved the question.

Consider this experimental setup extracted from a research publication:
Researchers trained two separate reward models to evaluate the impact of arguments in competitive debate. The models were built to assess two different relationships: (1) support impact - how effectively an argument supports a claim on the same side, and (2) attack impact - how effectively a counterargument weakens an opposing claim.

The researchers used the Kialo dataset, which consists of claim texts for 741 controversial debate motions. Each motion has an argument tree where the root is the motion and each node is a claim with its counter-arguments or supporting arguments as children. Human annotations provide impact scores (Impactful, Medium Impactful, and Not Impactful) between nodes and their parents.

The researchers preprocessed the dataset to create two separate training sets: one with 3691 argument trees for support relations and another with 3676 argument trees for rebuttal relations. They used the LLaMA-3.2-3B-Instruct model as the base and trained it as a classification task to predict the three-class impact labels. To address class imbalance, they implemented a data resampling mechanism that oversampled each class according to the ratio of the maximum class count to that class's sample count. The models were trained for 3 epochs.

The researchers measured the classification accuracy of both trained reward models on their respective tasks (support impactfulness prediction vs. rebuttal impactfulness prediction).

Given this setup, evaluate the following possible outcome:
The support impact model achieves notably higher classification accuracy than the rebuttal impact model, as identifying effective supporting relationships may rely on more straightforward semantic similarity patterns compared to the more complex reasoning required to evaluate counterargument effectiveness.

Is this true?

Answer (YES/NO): NO